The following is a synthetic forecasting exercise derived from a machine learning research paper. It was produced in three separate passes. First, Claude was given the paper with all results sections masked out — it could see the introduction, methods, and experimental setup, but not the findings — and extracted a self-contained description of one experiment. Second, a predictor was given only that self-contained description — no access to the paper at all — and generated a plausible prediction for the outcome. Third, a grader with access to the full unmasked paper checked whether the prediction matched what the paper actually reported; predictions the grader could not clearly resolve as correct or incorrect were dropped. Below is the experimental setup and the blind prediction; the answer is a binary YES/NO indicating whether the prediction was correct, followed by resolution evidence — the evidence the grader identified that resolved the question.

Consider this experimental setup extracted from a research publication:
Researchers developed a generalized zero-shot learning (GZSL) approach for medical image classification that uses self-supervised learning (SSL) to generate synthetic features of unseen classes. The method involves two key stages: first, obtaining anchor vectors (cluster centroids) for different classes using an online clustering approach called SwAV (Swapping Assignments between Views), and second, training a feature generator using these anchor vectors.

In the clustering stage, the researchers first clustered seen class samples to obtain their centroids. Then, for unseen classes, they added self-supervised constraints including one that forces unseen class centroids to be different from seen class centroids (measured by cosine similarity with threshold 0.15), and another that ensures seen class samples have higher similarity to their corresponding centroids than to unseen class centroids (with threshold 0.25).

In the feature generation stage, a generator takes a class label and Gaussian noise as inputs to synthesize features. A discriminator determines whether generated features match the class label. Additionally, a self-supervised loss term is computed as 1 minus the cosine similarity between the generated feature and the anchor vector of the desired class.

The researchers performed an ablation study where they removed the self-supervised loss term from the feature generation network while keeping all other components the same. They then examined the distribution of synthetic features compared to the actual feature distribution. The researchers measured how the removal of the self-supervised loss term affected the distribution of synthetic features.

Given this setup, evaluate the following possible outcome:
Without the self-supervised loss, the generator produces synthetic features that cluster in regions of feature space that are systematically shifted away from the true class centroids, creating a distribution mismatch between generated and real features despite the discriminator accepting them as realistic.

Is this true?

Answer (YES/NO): NO